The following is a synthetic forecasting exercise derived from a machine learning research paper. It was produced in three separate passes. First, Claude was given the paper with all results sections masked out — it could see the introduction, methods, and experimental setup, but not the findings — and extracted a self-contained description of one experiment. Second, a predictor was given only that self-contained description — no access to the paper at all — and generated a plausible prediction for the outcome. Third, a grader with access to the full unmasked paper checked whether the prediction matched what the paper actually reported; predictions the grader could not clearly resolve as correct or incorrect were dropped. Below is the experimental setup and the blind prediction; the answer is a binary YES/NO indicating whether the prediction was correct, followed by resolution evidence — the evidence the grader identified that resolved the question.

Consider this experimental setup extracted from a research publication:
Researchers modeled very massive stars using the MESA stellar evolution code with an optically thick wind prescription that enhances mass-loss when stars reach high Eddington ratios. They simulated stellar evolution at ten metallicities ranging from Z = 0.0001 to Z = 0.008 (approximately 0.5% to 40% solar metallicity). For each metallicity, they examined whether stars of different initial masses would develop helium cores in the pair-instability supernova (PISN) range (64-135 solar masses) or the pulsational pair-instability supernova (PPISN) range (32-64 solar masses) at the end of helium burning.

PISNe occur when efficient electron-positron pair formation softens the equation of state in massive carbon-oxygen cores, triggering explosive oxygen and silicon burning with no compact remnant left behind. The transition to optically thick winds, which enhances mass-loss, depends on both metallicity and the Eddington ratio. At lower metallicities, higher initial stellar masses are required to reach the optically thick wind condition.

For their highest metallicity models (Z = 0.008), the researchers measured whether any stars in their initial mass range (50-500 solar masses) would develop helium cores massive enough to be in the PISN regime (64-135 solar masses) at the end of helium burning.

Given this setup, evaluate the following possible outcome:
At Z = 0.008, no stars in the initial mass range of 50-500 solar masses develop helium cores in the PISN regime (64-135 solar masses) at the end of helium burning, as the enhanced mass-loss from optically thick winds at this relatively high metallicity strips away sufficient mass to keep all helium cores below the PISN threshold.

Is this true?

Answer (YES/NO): YES